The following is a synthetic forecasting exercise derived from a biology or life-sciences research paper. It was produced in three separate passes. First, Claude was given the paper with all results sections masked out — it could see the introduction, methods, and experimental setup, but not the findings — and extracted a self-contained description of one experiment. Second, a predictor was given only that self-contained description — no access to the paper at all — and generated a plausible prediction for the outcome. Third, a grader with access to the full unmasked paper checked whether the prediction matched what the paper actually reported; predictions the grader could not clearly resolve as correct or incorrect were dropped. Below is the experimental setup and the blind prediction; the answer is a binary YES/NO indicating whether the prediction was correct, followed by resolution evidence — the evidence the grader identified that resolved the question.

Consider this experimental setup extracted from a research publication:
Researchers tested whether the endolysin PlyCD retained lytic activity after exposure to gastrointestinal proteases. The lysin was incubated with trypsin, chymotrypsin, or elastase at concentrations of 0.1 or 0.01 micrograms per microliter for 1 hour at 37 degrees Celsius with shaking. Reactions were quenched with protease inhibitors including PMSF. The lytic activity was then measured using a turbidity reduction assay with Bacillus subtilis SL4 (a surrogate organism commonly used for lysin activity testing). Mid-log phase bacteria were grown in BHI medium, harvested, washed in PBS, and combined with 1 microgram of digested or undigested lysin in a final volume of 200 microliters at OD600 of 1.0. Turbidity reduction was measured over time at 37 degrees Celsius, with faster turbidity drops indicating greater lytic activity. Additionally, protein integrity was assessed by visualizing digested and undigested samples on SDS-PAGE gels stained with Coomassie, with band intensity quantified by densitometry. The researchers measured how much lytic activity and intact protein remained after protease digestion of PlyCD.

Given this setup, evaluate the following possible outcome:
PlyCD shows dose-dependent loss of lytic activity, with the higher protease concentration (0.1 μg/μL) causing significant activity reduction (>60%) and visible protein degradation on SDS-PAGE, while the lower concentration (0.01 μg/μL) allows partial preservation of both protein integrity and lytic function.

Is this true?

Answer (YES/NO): NO